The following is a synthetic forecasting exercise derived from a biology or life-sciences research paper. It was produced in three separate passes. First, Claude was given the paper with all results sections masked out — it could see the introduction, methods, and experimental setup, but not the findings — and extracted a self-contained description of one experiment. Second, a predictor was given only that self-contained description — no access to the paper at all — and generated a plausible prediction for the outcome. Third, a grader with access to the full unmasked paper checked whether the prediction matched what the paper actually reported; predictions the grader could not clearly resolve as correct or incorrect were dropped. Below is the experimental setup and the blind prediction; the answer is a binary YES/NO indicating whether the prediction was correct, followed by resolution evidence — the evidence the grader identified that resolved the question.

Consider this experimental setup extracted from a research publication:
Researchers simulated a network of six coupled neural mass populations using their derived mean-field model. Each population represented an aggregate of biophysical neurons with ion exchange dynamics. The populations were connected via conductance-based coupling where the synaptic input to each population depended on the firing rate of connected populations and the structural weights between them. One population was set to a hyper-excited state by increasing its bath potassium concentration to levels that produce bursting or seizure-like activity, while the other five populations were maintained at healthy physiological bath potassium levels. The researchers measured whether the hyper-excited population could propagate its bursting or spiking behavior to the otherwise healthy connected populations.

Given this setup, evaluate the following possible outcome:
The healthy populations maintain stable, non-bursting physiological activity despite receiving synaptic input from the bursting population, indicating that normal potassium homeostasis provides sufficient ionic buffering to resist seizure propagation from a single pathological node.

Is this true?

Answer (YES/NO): NO